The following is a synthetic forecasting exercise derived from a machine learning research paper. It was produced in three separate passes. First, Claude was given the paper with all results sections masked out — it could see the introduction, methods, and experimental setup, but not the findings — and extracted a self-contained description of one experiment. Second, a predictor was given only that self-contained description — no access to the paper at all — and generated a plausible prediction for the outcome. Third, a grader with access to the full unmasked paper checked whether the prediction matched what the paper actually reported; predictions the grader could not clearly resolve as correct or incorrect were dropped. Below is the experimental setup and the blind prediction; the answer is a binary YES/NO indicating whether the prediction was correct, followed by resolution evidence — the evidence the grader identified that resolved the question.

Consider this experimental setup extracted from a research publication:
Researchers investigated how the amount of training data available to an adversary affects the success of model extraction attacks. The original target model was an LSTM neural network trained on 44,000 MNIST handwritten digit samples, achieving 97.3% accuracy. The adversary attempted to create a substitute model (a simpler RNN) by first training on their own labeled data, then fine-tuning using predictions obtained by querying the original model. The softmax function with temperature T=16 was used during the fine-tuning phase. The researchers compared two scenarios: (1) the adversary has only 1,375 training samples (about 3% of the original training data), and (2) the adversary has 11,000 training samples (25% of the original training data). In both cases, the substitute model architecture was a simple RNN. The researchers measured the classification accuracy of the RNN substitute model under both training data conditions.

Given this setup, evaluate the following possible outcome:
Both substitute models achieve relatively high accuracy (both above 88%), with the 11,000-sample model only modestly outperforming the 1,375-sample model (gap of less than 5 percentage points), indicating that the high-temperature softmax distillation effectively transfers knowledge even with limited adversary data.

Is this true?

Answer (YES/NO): NO